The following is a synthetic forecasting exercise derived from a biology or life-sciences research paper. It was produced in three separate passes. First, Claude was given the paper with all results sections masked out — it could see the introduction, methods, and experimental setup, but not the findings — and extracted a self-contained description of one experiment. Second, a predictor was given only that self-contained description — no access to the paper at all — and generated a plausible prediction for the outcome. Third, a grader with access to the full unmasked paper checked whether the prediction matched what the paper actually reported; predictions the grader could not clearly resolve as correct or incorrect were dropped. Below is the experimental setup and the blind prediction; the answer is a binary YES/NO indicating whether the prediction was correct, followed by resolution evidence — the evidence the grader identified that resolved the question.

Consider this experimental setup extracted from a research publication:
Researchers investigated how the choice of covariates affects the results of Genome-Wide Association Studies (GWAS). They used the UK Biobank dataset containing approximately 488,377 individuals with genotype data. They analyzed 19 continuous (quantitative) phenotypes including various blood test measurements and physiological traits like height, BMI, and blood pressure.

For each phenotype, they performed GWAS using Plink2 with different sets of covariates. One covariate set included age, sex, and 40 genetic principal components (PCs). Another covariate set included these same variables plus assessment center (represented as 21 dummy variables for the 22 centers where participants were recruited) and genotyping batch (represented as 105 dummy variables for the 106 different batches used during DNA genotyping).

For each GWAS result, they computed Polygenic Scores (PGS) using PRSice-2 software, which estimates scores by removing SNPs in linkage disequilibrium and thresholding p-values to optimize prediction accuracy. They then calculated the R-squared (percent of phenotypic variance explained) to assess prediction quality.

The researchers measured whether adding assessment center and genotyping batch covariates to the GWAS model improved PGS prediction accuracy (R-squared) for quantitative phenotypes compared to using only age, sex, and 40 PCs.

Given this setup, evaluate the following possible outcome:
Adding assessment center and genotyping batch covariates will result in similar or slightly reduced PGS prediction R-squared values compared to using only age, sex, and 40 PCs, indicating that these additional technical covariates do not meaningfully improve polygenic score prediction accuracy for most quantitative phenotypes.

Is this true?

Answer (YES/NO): YES